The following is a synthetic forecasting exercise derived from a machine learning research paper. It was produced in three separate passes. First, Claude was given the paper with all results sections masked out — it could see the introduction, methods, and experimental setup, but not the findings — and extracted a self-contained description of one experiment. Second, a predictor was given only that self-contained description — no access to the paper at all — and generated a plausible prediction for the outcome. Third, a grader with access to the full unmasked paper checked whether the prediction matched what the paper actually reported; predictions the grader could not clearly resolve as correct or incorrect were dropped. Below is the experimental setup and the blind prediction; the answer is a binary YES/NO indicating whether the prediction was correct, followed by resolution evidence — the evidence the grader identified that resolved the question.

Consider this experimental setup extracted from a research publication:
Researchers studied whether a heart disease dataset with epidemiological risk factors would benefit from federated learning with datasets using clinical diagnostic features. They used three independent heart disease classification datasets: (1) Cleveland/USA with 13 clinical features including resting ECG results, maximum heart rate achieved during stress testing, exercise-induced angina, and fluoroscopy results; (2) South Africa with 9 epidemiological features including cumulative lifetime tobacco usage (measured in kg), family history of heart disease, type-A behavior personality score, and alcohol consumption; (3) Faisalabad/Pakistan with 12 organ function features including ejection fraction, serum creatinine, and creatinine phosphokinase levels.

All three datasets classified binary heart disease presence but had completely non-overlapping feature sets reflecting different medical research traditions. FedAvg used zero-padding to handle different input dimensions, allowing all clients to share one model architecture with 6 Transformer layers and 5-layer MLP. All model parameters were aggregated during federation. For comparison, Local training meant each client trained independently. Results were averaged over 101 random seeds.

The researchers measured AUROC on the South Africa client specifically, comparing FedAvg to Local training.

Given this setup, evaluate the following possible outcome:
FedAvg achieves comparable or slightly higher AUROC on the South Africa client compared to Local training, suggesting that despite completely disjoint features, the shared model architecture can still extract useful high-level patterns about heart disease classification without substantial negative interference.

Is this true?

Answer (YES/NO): NO